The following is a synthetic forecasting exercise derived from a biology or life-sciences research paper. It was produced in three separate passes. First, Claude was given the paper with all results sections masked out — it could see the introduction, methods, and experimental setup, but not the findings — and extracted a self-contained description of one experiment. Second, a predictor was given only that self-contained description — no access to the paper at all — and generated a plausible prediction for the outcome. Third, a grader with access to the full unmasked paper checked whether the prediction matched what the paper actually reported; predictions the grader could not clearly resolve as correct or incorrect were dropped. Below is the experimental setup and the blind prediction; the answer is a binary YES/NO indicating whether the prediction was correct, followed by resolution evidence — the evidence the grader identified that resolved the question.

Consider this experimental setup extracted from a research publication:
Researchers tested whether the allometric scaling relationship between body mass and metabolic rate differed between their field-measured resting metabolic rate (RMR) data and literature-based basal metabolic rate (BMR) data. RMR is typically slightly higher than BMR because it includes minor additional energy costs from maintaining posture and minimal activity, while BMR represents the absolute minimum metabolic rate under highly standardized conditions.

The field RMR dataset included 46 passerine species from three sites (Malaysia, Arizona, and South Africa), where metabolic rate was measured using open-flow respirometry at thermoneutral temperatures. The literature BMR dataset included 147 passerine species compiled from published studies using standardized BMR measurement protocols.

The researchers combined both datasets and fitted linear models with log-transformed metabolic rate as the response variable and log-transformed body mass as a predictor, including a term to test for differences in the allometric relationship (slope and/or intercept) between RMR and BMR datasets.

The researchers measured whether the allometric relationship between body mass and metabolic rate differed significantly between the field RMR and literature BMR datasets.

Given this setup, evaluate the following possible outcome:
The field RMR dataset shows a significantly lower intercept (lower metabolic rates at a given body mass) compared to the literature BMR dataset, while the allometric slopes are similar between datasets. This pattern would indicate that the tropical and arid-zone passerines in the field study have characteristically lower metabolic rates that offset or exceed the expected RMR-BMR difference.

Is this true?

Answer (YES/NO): NO